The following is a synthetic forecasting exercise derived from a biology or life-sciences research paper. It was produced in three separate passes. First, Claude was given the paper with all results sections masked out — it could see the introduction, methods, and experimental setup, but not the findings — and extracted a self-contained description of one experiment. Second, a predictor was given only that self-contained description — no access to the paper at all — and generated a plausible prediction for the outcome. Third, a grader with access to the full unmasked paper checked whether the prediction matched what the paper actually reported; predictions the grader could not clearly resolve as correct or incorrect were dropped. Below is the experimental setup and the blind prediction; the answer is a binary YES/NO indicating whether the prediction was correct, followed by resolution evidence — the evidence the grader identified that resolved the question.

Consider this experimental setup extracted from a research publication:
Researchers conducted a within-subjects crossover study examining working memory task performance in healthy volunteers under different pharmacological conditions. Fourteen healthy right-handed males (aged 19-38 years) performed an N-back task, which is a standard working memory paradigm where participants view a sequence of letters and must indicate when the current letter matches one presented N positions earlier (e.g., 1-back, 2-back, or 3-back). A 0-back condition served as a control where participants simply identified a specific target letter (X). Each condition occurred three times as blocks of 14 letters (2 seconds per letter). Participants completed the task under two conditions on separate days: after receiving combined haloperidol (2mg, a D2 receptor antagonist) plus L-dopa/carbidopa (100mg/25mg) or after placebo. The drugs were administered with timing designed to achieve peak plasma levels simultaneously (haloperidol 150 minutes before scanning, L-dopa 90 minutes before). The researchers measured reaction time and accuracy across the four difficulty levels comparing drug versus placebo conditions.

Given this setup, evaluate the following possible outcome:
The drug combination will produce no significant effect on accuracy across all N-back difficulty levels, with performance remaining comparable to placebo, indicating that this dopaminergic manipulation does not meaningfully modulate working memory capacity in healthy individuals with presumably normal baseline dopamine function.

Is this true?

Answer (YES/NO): YES